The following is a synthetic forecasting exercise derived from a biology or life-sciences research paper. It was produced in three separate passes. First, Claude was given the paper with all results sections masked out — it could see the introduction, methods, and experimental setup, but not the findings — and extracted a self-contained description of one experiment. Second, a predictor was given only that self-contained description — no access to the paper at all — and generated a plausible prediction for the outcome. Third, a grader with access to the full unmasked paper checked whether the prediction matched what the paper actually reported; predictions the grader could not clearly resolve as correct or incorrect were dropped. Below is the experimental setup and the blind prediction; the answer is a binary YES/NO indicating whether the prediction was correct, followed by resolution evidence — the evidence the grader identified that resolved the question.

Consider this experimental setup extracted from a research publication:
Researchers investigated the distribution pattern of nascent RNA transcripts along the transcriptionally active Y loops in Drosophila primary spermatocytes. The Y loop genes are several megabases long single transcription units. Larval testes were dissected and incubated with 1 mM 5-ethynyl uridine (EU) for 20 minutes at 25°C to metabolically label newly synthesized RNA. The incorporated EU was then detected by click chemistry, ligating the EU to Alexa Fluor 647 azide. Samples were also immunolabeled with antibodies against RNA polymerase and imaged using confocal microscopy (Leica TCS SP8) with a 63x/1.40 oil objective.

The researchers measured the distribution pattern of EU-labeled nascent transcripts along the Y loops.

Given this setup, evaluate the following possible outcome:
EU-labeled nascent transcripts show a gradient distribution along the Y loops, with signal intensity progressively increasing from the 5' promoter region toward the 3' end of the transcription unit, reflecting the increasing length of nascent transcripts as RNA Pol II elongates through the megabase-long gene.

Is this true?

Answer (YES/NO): NO